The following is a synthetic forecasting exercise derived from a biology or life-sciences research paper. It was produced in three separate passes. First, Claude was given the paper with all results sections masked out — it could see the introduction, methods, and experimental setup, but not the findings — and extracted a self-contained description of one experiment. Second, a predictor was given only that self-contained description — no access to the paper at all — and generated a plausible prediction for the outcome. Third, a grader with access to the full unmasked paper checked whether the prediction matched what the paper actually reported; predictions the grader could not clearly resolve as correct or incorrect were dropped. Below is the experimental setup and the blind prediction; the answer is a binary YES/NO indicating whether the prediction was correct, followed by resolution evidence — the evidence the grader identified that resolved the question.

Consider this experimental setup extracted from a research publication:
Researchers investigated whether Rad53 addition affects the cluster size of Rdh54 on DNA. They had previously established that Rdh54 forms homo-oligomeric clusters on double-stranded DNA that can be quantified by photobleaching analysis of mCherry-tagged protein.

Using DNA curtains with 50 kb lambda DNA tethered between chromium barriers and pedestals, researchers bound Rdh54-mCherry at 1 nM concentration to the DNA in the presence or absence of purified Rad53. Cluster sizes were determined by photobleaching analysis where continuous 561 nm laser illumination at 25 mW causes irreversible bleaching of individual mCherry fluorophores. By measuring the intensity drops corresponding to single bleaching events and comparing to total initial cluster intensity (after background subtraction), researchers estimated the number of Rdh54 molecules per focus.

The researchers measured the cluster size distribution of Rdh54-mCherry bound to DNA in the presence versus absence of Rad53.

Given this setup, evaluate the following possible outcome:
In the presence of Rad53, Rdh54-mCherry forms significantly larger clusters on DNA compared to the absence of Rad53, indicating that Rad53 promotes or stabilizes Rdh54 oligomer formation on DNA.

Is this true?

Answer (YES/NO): YES